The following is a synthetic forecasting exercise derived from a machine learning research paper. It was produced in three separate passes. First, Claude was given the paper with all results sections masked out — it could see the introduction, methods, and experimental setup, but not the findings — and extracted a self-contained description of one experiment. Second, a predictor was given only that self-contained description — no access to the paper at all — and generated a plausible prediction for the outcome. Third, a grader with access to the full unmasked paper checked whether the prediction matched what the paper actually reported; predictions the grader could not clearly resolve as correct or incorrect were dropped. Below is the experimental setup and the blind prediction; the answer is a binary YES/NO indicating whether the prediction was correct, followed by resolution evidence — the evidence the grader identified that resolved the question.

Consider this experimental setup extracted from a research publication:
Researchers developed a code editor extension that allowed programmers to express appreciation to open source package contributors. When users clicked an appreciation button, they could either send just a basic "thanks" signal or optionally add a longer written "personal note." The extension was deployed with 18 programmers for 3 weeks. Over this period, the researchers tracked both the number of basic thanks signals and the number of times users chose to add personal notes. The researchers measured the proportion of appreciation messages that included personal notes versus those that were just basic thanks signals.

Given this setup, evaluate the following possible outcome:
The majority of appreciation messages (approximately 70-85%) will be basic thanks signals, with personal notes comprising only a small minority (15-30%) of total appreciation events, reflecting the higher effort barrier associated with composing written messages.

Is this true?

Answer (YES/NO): YES